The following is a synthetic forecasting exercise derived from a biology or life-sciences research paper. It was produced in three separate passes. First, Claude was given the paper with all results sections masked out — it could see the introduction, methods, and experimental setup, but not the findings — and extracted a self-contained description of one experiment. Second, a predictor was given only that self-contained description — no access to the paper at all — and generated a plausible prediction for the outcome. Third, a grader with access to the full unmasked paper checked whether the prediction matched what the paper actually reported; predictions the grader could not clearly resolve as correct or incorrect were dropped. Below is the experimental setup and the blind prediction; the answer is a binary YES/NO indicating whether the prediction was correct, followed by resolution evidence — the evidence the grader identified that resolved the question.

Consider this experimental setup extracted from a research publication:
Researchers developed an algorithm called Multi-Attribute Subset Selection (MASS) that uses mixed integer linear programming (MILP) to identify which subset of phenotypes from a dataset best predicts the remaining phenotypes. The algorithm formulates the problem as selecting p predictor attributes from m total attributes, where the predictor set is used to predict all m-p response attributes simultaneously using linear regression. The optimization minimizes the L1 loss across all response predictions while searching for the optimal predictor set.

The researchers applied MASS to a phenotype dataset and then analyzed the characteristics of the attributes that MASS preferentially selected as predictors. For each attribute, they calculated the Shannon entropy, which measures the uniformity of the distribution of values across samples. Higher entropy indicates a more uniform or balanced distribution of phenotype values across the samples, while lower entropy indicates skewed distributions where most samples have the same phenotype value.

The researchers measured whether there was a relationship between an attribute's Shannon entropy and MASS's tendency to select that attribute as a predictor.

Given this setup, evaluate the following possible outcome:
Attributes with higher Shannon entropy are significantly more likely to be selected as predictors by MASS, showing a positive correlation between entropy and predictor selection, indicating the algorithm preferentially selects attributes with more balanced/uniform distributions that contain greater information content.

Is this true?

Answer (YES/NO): YES